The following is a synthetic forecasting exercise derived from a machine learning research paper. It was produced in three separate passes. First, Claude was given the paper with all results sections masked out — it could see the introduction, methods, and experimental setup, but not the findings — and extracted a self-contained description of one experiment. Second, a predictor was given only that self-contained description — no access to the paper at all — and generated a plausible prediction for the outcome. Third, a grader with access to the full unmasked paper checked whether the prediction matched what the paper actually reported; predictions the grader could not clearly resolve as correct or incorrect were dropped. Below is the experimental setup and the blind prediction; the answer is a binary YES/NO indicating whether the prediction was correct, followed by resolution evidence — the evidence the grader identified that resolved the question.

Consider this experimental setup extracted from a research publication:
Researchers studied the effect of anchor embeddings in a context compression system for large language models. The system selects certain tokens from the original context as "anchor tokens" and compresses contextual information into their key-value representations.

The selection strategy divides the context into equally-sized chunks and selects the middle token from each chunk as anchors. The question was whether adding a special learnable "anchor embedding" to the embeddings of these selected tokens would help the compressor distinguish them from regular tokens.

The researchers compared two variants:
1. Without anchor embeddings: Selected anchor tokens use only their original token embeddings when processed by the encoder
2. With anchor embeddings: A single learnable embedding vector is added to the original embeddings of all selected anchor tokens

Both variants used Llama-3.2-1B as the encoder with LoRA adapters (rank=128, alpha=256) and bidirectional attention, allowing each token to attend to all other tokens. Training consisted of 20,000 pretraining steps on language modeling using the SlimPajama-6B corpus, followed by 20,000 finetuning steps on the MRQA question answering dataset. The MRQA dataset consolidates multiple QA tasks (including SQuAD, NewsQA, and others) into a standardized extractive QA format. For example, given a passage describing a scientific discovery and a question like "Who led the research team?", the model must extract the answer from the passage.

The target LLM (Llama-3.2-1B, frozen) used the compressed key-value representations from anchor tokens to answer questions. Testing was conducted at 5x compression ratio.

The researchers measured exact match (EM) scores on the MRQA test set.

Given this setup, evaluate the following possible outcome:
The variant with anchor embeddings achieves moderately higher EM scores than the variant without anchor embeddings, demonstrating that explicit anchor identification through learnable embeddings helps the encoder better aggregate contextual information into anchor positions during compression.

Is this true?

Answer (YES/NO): YES